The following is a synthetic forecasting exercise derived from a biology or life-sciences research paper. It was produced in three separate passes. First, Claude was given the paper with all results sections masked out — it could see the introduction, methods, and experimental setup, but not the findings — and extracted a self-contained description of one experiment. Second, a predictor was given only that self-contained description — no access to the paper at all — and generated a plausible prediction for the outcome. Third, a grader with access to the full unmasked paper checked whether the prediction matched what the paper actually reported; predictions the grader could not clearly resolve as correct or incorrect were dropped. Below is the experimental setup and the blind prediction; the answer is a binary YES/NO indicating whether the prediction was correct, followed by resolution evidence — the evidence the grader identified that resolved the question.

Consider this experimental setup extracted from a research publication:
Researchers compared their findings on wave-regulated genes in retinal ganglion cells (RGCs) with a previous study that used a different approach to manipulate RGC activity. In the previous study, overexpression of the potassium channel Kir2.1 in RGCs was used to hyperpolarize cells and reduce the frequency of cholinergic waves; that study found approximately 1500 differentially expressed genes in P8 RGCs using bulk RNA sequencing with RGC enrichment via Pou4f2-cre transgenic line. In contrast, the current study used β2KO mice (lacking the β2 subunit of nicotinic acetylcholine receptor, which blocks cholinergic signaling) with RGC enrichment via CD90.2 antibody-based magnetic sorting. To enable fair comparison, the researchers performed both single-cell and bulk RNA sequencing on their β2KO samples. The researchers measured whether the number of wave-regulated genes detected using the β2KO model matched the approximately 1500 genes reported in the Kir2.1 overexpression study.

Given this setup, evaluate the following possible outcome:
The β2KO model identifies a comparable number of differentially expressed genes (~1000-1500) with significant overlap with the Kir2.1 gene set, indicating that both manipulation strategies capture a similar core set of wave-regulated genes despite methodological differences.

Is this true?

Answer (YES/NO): NO